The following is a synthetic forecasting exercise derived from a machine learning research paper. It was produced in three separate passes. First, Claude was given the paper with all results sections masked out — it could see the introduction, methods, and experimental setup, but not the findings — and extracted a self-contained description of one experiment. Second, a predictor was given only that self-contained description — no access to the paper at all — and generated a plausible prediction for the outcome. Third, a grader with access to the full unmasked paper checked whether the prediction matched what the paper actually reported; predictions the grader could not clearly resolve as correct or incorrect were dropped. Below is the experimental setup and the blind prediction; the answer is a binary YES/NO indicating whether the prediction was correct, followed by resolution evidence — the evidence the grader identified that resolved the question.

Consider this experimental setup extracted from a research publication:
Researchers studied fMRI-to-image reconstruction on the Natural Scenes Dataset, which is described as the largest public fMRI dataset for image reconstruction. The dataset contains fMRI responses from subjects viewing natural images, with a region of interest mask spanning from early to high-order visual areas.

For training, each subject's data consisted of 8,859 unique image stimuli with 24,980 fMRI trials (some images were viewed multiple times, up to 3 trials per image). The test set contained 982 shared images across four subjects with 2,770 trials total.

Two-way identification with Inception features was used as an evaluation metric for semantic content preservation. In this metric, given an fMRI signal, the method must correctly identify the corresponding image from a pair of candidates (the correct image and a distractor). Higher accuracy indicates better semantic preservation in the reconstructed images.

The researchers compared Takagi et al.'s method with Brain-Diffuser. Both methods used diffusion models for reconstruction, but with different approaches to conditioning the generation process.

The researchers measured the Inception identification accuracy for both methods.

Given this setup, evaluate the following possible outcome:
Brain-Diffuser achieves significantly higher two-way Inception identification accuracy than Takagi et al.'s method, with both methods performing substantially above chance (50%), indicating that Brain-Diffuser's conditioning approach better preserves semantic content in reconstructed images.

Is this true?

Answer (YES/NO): YES